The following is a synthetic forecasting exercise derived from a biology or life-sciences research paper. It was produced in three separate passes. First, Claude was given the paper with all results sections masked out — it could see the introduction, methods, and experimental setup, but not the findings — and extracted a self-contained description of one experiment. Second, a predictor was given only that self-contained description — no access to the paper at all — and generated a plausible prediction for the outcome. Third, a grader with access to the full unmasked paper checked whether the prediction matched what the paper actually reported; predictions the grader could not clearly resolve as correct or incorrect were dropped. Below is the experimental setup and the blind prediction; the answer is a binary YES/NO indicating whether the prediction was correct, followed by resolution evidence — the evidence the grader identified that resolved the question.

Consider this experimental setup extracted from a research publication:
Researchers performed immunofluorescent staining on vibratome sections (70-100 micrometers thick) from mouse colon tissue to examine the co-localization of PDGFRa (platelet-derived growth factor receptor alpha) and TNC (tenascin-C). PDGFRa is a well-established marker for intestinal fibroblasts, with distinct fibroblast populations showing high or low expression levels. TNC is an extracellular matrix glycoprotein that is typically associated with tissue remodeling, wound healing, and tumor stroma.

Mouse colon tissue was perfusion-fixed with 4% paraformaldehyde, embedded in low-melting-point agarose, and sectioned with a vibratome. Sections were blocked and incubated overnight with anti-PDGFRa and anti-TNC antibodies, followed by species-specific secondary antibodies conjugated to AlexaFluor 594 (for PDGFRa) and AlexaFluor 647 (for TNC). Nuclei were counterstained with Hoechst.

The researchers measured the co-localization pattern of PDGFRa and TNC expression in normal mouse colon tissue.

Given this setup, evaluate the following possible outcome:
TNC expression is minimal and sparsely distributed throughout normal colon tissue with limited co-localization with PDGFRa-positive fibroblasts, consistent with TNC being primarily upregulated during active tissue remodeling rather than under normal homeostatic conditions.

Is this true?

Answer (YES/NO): NO